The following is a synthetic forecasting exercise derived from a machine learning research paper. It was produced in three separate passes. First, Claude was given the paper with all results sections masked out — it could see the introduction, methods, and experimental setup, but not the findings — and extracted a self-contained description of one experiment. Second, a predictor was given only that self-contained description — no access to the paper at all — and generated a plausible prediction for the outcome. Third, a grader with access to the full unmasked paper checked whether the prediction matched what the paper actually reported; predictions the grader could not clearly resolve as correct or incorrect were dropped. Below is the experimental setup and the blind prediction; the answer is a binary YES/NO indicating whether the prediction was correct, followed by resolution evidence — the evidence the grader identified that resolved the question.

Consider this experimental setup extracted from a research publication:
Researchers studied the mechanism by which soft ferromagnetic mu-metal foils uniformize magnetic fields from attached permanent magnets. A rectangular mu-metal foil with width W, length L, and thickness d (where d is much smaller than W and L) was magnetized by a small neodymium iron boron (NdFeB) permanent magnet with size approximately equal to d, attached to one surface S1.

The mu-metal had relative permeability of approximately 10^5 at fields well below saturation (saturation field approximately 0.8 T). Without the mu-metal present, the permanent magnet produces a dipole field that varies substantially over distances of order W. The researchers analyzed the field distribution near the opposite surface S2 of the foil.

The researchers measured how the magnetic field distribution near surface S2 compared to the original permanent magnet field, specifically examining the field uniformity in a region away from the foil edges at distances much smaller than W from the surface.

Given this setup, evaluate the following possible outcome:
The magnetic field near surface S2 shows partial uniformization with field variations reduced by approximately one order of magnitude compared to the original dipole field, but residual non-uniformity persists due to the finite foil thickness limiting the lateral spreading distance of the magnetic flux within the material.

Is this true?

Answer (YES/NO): NO